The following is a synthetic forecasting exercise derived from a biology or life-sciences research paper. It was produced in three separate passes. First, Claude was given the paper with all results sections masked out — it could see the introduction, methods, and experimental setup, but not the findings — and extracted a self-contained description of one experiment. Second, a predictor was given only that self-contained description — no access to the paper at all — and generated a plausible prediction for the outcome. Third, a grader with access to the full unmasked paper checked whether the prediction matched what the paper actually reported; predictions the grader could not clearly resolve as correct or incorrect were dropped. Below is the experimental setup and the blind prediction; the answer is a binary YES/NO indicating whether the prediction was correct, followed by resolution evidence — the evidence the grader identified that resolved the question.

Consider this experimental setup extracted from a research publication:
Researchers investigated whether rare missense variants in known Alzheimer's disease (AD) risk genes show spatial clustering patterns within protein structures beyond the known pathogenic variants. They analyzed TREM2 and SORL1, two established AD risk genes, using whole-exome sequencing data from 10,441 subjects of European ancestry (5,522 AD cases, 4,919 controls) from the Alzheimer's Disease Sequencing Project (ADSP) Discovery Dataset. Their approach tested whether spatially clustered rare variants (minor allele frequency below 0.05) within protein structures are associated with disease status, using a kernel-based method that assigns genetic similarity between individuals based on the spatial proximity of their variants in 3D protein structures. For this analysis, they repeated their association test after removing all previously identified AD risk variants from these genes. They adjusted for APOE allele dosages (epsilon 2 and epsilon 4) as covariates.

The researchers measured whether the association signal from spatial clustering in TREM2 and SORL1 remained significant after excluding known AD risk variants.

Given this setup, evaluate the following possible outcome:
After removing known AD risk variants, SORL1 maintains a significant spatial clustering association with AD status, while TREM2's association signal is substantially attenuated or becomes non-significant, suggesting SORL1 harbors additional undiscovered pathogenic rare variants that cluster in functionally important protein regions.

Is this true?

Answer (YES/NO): YES